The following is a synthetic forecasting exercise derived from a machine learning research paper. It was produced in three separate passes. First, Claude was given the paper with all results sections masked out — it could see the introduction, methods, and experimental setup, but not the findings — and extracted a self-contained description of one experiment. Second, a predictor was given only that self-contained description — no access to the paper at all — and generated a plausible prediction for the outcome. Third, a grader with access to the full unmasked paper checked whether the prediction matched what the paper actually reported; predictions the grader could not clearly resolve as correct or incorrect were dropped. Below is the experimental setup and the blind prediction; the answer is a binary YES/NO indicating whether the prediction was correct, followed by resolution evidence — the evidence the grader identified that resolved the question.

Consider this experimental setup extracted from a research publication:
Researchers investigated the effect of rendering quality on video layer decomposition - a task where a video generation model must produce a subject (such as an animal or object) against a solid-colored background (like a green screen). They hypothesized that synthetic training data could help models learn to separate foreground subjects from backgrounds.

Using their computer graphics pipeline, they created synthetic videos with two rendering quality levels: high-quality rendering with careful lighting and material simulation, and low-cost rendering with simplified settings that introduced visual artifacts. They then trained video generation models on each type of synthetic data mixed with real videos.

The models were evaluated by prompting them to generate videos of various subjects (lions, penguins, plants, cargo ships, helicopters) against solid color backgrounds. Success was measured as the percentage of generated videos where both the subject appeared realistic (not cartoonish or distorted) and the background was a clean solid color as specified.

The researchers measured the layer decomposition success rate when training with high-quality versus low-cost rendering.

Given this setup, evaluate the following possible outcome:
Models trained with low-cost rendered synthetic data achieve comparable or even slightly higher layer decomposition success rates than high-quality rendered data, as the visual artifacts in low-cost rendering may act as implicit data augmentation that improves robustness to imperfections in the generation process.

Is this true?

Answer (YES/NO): NO